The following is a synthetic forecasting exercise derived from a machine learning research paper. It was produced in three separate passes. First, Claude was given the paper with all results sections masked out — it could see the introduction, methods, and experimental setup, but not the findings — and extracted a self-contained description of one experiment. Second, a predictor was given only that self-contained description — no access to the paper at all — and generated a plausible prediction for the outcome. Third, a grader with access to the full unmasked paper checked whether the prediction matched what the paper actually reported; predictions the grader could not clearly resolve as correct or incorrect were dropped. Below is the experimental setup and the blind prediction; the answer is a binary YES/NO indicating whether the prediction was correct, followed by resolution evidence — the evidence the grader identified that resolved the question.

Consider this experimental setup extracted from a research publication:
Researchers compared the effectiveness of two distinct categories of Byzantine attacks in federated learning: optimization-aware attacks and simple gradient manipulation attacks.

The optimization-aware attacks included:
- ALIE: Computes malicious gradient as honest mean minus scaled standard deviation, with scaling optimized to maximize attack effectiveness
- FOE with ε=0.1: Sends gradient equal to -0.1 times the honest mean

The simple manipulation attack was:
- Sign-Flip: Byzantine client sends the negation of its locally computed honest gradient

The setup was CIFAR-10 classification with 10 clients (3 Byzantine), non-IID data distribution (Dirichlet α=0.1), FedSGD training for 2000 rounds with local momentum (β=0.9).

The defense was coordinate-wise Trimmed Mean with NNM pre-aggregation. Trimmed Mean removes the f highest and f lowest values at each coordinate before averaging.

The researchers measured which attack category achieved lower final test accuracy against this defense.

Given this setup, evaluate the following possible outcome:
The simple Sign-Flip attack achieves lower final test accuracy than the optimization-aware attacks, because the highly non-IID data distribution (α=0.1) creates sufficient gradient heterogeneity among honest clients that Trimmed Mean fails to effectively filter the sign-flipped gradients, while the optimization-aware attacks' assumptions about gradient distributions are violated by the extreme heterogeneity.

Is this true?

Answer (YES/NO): NO